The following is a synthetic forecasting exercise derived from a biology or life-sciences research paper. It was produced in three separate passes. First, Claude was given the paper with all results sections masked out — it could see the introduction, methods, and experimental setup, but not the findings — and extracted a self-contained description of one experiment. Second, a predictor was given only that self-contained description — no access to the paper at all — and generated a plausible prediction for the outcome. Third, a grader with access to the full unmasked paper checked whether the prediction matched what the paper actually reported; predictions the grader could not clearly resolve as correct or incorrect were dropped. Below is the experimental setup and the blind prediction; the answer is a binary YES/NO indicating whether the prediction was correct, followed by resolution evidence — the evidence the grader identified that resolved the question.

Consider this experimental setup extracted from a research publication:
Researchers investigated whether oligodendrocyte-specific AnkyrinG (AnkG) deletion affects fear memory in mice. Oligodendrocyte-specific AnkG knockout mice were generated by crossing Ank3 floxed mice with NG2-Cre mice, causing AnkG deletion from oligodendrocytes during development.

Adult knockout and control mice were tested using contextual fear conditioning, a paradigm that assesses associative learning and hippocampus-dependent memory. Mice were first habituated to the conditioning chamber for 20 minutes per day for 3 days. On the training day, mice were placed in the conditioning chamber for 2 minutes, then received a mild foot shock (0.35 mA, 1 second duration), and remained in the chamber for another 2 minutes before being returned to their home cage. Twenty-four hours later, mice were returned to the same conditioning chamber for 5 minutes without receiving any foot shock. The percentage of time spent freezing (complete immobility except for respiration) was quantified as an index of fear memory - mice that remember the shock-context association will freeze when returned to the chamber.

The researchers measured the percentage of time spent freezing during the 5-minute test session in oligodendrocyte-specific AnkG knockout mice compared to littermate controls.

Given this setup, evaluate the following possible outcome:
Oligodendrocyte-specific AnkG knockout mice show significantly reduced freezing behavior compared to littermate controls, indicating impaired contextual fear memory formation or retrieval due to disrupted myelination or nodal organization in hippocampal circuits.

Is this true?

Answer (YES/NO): NO